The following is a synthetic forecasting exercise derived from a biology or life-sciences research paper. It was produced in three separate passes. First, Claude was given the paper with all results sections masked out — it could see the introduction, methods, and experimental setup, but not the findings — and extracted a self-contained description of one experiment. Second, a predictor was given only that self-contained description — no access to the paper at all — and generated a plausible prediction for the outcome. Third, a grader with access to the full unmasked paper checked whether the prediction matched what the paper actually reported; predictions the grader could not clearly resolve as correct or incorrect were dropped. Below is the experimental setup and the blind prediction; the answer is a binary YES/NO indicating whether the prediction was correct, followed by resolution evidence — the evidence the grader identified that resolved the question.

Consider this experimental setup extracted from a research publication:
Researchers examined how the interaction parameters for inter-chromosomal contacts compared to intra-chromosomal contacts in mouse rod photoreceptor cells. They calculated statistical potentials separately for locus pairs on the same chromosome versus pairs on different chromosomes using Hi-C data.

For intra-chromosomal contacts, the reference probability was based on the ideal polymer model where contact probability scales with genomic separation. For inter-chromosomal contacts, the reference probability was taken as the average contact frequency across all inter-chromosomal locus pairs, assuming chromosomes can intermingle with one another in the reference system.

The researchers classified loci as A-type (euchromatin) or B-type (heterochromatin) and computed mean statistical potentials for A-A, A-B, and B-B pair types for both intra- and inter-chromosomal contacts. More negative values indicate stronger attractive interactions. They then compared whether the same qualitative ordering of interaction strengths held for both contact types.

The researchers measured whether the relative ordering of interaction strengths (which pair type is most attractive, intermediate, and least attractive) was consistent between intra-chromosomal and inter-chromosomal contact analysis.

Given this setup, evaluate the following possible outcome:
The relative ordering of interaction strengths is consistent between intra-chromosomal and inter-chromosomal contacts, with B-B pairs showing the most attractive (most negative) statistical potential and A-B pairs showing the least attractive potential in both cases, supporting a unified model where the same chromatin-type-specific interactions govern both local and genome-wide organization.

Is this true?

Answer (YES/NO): NO